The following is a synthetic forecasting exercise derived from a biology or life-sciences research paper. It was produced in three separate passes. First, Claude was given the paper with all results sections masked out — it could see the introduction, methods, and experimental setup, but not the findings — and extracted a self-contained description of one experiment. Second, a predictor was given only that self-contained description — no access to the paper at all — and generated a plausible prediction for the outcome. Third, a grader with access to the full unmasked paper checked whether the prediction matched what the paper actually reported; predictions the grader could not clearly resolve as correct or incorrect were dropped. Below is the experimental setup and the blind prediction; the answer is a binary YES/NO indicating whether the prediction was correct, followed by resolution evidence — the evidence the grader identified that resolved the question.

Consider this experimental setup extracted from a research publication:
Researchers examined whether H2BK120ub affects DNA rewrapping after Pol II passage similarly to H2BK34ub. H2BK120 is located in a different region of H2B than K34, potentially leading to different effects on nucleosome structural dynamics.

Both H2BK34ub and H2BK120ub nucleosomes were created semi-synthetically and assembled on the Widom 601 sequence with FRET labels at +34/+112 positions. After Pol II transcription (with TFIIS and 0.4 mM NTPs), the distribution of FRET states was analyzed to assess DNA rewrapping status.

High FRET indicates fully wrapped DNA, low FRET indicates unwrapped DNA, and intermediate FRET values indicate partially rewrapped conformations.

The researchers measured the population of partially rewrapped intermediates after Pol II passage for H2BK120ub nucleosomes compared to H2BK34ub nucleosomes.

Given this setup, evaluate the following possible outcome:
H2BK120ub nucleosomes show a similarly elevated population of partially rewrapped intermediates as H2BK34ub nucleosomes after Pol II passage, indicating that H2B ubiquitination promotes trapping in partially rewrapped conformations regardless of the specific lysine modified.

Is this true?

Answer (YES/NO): NO